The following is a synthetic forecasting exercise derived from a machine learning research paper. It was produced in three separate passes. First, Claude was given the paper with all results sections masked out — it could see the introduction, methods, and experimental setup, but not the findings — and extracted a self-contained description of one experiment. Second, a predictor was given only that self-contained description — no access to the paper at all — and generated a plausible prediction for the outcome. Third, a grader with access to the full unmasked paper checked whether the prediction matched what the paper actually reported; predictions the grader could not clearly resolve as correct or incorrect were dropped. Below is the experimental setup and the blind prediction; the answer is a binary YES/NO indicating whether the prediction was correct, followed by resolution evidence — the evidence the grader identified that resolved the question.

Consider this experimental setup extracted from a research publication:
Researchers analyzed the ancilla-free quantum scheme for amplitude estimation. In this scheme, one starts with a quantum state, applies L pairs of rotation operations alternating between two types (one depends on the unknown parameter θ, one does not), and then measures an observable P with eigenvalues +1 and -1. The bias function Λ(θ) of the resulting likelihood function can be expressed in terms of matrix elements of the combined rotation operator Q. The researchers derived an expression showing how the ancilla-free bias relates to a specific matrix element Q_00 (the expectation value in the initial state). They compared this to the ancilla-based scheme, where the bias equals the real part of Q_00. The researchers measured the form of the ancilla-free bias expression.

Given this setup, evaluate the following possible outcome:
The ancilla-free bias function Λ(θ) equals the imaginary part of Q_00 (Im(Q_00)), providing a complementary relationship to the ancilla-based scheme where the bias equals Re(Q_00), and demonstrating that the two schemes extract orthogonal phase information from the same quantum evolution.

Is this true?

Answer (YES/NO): NO